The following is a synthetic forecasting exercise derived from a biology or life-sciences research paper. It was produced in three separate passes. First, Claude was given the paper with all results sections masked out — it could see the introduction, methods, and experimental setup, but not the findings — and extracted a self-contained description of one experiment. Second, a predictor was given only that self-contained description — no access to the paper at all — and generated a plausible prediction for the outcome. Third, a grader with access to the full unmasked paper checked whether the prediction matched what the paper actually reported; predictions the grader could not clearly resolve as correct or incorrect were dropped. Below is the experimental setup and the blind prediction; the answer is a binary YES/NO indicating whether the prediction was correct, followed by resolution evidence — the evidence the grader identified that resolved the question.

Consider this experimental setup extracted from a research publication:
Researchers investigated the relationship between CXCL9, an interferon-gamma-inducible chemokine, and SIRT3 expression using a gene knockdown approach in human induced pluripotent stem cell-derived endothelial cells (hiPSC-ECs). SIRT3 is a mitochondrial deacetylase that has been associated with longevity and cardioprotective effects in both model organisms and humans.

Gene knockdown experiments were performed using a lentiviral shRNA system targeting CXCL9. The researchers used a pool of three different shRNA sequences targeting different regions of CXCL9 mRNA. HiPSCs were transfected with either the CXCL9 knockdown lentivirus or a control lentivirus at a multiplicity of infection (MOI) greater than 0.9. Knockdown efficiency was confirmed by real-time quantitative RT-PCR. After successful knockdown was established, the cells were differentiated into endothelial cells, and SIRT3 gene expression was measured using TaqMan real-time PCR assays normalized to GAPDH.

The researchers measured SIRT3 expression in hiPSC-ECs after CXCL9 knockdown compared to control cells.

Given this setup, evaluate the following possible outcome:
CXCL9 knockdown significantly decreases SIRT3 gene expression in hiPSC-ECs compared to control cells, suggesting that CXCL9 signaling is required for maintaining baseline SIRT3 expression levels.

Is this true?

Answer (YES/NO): NO